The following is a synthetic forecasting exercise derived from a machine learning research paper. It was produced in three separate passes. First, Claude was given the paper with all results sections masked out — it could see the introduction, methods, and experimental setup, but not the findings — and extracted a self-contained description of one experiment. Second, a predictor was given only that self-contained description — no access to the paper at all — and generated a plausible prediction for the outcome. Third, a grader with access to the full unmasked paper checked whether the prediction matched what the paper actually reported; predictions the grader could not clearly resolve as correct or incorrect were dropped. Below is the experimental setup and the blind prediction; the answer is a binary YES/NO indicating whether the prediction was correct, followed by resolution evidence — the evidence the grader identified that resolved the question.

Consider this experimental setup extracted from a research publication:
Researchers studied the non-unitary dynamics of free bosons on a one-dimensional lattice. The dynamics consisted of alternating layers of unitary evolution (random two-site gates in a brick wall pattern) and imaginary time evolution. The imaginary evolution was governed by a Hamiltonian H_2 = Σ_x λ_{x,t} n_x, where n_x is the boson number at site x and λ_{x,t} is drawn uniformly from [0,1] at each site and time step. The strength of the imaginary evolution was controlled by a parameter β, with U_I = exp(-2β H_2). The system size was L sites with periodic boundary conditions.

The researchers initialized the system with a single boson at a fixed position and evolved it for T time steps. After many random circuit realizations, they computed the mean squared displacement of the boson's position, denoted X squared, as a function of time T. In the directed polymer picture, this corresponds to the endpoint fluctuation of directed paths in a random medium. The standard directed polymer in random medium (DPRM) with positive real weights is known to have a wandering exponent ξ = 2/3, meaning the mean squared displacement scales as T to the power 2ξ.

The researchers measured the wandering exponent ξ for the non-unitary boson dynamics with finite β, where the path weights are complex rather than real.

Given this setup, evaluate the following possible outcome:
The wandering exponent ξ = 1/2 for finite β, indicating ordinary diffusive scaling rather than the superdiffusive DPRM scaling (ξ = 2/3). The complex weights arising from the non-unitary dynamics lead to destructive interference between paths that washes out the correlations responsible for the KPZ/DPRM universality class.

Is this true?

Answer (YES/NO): NO